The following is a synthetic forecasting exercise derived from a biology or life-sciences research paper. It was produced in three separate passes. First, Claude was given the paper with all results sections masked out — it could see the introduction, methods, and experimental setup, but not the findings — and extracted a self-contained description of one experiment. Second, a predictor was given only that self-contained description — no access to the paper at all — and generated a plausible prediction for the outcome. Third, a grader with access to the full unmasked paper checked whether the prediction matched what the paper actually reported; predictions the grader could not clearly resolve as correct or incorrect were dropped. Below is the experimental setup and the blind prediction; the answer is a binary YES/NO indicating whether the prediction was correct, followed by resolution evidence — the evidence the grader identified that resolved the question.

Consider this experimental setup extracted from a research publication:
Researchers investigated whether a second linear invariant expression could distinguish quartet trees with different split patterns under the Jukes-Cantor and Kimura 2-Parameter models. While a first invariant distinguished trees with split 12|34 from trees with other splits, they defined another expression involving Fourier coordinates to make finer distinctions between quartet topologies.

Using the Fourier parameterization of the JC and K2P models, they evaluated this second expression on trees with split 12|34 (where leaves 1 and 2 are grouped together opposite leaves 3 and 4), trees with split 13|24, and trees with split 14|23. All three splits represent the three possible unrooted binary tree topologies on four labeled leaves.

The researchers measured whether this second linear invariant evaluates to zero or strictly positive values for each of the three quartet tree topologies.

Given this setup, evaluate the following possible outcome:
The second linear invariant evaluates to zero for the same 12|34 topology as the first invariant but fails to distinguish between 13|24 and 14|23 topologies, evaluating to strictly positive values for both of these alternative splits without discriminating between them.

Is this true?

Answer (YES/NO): NO